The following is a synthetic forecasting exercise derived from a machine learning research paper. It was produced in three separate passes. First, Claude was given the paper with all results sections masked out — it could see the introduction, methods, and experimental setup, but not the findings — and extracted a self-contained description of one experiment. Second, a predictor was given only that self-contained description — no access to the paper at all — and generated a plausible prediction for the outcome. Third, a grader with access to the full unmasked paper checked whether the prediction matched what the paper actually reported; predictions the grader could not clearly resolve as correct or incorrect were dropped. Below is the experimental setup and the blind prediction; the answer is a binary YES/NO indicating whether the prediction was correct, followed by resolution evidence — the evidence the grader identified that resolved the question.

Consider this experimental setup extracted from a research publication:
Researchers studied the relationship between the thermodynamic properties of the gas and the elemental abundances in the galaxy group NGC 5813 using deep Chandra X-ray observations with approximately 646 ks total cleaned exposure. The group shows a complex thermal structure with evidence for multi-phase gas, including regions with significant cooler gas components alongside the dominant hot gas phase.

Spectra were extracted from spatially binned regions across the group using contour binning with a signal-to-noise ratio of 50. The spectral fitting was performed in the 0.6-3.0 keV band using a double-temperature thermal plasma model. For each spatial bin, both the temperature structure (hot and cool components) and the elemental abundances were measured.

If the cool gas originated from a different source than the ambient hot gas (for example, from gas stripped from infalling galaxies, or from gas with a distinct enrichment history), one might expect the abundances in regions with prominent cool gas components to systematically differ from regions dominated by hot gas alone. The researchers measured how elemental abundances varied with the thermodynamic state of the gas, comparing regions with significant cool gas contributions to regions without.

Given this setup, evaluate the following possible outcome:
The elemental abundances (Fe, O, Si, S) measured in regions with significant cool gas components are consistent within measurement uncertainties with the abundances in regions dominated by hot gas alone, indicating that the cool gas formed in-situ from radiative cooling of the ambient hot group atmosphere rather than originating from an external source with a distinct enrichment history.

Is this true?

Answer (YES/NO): NO